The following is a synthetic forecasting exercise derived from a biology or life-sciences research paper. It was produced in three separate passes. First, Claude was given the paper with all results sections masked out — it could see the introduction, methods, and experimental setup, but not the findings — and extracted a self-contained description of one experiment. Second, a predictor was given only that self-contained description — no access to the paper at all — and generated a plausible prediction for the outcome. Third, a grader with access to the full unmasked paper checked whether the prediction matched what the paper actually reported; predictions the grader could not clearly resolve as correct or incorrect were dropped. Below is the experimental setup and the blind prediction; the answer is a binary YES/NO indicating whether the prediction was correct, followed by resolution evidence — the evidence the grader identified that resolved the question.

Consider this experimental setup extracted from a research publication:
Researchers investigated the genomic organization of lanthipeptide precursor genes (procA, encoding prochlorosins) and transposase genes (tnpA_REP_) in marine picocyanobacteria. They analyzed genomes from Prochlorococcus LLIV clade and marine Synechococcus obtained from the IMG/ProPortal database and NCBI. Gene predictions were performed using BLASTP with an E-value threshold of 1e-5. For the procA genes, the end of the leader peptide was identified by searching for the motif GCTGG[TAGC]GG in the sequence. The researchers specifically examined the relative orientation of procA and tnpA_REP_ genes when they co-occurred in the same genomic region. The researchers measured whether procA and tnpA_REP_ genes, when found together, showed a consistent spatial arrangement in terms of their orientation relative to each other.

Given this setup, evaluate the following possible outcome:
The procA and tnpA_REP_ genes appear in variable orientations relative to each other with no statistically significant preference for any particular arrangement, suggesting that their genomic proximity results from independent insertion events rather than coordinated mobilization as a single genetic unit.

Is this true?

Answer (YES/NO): NO